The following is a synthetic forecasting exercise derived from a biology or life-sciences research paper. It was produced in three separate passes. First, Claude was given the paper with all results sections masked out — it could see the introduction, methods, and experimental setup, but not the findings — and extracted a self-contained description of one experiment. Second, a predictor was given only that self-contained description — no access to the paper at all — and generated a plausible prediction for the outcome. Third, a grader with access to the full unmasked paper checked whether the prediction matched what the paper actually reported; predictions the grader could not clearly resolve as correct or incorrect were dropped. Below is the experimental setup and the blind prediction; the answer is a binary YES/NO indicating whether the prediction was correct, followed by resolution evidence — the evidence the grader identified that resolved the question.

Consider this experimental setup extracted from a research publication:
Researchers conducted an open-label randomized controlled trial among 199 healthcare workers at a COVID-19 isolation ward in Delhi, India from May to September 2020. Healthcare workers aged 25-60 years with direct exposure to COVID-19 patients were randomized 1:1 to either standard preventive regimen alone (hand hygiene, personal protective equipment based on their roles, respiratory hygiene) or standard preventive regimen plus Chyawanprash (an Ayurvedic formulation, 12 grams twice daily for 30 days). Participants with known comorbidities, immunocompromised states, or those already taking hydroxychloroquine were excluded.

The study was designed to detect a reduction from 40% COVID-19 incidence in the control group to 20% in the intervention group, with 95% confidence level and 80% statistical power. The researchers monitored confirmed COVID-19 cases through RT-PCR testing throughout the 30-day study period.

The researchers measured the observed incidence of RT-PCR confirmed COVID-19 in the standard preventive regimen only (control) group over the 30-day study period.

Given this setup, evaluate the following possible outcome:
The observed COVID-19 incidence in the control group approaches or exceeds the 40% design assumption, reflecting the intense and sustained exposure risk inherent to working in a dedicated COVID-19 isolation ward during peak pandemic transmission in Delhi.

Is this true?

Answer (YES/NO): NO